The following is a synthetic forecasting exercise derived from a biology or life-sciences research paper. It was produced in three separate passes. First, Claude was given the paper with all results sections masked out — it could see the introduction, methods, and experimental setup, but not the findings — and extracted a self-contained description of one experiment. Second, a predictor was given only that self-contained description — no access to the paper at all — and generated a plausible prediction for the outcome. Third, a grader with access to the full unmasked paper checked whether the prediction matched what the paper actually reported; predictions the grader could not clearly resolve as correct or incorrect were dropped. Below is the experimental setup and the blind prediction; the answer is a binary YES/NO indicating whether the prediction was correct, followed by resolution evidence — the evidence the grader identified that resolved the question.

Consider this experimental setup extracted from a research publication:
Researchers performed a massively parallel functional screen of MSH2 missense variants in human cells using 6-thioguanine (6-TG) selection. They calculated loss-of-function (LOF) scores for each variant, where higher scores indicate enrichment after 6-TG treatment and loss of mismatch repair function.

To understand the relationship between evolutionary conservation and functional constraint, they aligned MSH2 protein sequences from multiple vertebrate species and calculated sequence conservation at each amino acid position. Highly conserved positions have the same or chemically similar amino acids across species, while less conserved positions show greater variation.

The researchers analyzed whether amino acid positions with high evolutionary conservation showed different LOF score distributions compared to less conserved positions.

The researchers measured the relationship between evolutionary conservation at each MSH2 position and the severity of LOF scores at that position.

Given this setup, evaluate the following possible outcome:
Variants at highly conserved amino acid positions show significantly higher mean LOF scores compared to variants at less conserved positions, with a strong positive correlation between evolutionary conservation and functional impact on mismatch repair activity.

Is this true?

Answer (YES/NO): NO